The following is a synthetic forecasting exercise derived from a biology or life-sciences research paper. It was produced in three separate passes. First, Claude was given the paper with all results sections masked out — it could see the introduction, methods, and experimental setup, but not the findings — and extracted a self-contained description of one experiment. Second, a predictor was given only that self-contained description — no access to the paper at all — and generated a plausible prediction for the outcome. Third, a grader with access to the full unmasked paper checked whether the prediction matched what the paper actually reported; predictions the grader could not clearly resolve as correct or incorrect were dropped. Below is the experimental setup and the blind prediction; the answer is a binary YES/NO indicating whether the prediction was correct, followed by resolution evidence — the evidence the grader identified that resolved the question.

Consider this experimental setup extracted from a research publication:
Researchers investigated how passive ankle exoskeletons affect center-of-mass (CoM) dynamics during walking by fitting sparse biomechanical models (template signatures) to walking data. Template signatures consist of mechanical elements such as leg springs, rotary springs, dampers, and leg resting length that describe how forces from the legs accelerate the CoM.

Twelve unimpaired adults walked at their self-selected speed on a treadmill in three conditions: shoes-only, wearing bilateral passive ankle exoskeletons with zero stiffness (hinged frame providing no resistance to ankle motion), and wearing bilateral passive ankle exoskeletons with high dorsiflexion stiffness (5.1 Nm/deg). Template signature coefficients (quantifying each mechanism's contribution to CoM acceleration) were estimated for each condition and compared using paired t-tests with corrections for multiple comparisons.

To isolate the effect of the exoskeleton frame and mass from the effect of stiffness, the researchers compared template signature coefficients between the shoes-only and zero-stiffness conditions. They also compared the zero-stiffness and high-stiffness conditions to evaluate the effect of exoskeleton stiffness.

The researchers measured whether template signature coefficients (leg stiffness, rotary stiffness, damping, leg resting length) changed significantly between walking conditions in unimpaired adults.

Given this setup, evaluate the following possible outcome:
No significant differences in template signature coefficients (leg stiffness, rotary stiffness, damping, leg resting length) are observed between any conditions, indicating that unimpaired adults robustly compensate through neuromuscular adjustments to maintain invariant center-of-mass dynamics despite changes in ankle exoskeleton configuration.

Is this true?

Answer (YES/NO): NO